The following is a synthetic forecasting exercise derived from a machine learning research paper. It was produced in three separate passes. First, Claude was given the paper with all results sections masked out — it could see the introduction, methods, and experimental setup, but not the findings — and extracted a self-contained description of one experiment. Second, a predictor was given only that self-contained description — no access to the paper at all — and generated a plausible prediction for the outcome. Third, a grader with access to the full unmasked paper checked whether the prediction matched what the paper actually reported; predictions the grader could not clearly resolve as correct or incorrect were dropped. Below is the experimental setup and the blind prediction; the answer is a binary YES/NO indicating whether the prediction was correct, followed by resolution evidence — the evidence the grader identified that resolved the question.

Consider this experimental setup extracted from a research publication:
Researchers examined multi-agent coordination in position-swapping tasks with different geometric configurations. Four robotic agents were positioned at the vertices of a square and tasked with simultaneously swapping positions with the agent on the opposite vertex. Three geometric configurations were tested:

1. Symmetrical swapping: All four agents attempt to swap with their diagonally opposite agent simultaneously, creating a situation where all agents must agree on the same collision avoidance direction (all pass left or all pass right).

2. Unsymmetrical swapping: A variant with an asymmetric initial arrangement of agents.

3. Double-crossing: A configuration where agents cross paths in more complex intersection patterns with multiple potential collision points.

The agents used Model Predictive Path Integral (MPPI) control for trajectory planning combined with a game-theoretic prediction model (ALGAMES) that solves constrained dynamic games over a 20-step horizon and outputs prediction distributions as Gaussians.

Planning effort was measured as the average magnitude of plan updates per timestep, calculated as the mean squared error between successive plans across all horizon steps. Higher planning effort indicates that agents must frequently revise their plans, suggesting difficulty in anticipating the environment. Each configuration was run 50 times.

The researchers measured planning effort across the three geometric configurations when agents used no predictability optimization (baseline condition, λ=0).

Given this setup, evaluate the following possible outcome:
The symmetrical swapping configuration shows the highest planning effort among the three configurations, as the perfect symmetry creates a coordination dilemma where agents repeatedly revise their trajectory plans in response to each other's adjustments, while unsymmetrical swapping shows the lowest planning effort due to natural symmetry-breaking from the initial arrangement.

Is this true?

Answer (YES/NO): YES